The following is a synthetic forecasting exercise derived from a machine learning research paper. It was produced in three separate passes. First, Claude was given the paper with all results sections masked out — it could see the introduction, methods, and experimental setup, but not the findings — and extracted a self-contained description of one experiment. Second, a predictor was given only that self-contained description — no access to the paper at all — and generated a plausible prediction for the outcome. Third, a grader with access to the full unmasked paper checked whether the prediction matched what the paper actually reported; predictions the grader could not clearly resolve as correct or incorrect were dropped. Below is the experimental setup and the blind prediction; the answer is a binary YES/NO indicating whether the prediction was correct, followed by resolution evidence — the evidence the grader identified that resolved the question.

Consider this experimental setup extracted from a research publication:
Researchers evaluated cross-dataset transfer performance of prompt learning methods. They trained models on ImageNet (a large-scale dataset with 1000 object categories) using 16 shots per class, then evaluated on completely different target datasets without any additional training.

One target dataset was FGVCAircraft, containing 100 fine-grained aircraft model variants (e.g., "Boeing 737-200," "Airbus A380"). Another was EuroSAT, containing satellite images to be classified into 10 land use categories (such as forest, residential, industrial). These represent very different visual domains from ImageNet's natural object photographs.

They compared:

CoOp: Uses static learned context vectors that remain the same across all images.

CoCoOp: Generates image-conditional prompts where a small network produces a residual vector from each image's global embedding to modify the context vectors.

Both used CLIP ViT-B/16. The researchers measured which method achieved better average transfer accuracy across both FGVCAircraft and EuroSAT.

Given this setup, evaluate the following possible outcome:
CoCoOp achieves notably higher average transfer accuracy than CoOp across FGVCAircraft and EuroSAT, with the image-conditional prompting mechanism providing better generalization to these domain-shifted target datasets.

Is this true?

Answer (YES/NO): NO